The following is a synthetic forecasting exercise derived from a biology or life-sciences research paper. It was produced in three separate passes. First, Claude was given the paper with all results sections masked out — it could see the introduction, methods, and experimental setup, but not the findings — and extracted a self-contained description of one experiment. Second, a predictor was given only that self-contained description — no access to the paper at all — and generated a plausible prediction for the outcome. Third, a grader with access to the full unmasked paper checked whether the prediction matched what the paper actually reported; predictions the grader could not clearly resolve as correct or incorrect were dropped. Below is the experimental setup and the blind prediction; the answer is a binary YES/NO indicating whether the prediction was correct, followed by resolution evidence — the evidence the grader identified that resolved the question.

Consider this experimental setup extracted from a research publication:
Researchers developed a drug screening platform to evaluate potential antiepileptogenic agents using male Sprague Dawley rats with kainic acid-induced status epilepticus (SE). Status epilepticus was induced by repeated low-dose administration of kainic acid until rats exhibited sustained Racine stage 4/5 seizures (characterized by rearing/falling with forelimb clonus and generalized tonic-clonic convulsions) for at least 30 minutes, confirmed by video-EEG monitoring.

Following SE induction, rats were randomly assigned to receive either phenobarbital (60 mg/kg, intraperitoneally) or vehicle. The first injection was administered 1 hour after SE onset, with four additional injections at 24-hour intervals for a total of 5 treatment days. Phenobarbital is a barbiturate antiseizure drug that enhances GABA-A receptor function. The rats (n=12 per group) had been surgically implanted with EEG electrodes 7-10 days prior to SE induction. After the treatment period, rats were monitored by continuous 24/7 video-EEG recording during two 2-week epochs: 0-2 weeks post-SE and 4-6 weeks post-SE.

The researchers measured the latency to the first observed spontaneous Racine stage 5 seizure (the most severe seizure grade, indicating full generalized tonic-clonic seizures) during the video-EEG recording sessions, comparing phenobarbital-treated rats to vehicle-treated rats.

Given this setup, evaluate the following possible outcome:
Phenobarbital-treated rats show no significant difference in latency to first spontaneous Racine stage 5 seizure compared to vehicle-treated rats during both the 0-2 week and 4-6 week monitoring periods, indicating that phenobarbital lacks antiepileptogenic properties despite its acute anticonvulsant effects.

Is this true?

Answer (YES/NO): NO